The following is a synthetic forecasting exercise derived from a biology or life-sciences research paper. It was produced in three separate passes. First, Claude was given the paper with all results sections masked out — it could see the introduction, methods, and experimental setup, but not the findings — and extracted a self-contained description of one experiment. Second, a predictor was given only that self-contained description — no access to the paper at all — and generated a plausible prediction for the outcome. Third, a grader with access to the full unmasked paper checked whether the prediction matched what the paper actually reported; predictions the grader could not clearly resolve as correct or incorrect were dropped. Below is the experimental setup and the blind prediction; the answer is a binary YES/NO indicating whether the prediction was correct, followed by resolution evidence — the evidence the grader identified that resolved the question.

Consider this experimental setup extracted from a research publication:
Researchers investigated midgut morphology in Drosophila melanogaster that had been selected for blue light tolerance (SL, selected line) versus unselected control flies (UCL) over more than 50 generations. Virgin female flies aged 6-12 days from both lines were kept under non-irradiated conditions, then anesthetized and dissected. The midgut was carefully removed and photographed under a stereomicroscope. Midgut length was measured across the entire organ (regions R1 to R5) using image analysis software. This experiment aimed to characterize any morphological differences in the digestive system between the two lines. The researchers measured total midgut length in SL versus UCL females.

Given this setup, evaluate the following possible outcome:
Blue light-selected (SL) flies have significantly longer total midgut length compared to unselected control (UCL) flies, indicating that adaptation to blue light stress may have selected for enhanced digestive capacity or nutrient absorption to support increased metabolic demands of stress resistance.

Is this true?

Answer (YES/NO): YES